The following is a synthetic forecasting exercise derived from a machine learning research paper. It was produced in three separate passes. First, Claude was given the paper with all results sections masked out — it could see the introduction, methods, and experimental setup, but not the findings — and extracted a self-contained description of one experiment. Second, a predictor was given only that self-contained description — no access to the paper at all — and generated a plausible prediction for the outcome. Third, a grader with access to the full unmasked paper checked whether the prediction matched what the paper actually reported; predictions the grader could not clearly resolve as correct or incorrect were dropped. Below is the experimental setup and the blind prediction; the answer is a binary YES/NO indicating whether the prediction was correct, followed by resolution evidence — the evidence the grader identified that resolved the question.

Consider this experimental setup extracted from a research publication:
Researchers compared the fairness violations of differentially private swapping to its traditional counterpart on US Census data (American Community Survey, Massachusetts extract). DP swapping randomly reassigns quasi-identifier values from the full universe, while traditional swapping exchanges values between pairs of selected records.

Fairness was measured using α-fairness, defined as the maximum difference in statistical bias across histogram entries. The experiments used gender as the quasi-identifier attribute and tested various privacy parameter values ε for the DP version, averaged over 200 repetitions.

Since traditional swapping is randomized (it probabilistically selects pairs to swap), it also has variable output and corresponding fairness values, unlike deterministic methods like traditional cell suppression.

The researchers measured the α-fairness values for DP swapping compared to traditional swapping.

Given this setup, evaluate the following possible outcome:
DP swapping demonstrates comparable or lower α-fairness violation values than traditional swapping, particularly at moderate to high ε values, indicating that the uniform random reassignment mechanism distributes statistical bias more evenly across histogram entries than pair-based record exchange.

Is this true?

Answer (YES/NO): YES